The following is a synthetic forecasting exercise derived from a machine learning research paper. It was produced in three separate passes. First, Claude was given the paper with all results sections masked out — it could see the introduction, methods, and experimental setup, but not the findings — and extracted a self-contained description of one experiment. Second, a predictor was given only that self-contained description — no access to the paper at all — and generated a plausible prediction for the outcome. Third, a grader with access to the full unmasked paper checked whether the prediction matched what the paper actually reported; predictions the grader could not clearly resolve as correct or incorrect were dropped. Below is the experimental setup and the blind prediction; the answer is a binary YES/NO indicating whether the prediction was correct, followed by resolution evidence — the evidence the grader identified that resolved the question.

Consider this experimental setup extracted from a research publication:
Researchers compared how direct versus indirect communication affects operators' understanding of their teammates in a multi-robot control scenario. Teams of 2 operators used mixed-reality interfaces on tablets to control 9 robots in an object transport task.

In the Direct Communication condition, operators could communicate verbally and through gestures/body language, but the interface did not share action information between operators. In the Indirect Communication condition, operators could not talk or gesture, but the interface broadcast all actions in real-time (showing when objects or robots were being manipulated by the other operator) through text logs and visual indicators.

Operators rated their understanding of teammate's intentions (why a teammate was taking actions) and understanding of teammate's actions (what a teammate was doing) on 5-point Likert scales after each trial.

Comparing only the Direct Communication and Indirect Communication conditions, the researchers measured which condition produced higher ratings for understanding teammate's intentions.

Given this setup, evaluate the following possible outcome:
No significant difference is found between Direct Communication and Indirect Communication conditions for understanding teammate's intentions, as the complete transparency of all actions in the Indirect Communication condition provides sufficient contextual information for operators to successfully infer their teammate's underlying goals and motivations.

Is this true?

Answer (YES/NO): NO